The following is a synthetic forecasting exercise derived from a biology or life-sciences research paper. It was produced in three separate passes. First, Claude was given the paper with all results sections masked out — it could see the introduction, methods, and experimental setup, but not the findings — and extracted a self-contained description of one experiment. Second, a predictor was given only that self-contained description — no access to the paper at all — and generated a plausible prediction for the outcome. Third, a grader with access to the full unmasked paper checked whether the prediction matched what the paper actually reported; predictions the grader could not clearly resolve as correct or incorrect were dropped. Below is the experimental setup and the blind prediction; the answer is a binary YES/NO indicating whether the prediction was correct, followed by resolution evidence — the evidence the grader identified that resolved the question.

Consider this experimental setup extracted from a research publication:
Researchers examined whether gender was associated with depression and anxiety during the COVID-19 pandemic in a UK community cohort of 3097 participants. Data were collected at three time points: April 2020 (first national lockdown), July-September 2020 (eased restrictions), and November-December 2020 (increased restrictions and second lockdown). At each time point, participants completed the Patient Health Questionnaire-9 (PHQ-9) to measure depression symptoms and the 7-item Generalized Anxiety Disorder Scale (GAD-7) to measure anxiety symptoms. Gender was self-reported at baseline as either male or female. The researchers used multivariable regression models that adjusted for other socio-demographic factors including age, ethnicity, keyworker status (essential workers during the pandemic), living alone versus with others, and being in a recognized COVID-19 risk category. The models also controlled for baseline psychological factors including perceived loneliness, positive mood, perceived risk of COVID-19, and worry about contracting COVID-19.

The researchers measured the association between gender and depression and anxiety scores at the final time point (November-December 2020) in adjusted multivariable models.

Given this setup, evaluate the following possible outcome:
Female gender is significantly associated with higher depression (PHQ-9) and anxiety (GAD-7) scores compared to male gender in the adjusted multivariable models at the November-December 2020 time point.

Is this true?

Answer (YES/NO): NO